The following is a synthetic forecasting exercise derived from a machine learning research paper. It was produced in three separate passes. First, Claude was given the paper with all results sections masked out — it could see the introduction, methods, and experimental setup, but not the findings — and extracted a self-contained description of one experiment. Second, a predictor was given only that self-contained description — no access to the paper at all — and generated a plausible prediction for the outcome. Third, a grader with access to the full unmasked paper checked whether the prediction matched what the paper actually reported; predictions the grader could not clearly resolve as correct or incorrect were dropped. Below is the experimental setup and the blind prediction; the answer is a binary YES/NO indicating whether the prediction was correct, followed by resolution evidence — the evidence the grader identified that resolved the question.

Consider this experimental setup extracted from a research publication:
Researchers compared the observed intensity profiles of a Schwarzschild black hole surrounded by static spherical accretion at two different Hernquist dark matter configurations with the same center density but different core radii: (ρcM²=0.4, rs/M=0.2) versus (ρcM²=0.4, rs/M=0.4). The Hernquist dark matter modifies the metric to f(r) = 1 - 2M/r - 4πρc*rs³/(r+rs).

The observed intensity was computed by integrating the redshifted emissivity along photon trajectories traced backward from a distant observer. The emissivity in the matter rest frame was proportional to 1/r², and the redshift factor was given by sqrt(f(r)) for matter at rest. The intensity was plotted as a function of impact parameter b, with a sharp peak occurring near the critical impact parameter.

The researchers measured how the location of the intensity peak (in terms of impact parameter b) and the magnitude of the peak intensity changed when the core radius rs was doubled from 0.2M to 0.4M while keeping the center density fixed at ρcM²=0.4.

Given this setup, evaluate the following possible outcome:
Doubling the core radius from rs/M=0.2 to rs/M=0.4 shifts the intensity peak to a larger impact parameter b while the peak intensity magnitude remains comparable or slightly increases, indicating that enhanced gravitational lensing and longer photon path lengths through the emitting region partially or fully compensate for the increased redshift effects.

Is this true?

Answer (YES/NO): NO